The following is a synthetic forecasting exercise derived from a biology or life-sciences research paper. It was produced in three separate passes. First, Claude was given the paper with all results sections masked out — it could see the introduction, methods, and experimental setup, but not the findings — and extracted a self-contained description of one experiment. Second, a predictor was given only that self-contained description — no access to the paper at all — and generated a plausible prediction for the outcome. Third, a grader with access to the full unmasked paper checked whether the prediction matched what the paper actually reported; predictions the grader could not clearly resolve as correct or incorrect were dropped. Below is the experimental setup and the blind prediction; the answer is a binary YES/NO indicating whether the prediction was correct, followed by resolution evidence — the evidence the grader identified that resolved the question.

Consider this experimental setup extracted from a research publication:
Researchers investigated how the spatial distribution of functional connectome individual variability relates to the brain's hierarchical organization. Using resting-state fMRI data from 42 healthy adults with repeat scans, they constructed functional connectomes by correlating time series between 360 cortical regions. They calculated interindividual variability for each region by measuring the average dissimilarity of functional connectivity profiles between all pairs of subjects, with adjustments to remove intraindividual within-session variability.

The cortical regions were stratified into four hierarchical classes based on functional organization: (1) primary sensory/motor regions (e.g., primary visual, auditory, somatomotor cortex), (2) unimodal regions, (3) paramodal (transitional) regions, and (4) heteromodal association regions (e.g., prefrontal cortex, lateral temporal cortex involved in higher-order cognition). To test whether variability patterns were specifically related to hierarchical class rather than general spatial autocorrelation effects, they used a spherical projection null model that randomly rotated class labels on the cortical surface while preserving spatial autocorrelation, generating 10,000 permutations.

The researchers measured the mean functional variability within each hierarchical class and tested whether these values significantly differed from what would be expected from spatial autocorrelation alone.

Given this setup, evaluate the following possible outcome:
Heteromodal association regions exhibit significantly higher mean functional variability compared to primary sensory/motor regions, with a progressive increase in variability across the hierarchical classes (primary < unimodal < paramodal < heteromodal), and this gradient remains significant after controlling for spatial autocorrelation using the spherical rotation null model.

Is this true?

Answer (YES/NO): NO